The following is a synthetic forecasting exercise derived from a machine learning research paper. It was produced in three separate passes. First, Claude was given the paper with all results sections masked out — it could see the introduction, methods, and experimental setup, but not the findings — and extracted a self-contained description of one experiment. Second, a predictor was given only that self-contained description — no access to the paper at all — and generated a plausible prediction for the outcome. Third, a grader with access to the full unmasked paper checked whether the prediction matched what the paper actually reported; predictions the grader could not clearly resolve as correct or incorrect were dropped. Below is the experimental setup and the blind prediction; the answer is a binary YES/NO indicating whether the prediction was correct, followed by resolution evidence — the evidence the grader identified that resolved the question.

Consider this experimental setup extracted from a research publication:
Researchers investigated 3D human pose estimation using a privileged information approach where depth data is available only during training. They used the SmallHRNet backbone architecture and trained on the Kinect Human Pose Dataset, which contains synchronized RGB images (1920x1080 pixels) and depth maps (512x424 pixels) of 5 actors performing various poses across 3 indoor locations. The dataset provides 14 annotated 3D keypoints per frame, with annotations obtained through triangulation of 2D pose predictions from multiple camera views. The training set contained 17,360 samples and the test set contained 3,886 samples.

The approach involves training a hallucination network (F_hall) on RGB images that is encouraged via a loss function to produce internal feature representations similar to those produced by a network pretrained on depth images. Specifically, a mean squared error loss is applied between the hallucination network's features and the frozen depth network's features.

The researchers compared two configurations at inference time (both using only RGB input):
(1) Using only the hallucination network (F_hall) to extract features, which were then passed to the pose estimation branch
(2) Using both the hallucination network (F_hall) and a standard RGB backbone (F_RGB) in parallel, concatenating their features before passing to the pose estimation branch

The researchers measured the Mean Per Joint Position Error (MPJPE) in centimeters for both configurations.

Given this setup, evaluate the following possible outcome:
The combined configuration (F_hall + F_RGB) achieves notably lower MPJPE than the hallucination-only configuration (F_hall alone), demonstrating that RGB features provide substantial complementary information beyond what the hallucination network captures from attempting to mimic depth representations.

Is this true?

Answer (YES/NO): YES